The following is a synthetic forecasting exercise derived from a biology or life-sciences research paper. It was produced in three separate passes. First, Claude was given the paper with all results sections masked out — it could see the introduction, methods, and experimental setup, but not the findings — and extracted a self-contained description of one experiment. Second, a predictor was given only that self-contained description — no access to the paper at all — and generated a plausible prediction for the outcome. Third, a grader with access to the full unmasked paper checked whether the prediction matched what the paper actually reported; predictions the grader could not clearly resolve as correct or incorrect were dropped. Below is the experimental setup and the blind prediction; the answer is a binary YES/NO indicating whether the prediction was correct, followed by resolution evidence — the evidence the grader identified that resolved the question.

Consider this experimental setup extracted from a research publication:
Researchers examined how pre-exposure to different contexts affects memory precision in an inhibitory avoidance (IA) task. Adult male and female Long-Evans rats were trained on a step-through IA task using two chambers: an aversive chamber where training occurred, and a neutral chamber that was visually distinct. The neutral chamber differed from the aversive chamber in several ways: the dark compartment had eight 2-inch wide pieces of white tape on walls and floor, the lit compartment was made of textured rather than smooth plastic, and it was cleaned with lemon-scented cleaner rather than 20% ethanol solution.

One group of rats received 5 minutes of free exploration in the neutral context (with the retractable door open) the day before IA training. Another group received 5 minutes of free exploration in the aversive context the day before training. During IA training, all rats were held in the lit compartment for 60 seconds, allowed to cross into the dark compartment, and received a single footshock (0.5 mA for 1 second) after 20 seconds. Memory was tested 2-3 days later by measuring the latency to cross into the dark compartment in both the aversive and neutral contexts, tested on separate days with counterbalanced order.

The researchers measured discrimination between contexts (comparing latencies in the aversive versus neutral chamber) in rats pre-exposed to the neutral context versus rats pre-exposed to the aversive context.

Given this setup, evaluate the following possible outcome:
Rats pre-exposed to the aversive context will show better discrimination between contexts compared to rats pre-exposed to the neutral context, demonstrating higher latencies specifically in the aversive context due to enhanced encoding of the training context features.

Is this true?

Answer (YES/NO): YES